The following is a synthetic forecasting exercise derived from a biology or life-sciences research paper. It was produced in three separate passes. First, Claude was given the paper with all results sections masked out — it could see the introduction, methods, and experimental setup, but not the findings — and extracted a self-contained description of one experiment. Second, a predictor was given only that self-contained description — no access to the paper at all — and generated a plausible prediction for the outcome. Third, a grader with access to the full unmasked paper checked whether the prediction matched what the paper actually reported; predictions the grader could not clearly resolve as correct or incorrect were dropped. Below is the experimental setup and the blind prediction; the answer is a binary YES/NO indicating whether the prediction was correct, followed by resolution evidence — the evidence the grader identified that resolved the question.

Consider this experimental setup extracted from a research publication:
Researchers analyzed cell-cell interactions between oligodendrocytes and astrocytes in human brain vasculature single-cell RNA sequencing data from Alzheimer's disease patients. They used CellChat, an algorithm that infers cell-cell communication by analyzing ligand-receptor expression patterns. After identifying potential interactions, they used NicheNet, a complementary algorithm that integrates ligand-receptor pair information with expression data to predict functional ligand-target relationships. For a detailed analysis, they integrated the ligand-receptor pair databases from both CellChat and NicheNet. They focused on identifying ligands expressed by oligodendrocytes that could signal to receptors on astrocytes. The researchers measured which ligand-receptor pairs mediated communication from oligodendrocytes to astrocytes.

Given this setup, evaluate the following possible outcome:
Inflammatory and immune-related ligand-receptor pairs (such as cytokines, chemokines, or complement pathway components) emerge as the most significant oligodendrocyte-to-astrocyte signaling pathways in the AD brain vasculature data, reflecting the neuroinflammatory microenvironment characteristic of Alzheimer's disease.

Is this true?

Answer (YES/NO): NO